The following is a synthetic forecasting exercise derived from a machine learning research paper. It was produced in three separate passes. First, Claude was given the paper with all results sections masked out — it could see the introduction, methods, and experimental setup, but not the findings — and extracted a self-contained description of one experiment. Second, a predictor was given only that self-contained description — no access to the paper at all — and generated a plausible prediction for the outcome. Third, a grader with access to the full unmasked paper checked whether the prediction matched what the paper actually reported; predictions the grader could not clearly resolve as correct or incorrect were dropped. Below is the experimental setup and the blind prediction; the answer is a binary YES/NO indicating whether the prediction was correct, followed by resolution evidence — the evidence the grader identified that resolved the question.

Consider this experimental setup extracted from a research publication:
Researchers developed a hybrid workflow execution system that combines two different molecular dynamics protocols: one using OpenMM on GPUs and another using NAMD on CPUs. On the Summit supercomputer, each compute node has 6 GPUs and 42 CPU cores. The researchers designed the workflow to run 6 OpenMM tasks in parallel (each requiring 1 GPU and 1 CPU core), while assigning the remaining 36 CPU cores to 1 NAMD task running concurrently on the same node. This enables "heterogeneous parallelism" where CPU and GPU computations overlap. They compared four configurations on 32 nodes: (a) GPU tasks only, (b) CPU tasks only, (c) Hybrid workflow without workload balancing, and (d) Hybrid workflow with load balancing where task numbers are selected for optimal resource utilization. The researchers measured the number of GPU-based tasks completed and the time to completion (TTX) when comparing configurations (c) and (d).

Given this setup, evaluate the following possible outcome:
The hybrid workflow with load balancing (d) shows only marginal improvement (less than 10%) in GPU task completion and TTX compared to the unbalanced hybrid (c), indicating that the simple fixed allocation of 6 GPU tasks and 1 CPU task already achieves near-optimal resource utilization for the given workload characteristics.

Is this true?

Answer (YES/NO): NO